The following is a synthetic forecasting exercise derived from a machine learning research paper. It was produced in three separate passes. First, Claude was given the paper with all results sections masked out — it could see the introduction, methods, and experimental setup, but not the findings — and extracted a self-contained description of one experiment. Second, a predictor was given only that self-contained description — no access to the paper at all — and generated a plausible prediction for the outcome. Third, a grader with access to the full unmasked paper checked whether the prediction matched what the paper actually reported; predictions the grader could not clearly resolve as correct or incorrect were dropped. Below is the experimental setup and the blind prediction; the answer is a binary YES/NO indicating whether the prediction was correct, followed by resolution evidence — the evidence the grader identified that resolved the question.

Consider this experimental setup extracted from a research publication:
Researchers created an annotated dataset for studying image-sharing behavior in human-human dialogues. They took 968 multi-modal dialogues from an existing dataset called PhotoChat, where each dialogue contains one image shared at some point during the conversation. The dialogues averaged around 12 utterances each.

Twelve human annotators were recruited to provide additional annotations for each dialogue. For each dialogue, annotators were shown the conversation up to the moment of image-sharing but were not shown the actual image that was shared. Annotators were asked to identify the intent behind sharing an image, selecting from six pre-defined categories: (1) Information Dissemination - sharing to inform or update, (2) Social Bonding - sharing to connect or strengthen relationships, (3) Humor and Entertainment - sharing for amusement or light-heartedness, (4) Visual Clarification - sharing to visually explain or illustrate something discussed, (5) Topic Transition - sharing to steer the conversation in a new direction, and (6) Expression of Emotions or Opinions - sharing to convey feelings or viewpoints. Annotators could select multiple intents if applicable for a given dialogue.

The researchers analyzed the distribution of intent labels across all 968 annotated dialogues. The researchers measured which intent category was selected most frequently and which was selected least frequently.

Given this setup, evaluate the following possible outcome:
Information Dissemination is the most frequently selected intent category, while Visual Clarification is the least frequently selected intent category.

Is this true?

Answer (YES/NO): NO